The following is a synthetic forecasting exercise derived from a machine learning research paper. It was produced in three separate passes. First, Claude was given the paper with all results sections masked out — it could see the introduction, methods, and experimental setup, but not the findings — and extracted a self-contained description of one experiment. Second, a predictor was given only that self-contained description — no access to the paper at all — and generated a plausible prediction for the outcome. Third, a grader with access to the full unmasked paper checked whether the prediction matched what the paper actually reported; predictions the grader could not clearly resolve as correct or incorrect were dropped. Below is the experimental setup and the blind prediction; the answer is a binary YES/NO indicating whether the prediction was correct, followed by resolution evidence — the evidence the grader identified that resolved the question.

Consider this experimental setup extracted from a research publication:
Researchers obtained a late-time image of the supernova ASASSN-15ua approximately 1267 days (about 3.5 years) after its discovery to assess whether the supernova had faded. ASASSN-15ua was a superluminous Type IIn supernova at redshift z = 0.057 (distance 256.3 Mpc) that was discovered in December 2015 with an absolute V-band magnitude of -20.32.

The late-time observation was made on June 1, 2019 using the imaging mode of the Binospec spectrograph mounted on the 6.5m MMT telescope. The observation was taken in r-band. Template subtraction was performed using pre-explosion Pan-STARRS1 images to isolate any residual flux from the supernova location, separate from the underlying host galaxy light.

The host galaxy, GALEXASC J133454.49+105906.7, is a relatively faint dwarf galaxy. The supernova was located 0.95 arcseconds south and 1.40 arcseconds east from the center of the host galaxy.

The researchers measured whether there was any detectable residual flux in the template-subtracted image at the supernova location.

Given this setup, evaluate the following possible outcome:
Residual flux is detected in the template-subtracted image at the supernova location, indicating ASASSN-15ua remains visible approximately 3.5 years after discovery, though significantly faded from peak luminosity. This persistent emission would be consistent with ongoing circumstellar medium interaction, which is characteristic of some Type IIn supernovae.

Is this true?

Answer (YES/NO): NO